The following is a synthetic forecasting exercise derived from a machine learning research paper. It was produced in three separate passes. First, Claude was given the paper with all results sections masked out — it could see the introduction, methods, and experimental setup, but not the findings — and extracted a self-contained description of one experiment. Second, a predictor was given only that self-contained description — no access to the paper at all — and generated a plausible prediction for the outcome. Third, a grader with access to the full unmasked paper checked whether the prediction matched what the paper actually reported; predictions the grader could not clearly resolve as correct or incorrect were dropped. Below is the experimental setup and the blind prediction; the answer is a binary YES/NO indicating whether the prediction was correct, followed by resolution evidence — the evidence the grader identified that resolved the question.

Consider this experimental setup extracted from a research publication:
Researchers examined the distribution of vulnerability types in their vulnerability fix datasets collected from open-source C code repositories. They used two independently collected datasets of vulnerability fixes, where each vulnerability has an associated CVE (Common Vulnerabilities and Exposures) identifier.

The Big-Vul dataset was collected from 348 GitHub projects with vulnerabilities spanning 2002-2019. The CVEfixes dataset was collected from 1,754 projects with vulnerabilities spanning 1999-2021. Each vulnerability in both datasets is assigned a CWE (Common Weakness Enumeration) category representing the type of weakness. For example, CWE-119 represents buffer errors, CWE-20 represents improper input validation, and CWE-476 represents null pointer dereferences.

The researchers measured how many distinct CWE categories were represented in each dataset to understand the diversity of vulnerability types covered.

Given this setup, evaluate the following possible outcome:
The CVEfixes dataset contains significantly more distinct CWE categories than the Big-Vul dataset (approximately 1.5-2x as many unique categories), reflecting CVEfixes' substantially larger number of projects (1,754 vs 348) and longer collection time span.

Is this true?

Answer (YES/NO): YES